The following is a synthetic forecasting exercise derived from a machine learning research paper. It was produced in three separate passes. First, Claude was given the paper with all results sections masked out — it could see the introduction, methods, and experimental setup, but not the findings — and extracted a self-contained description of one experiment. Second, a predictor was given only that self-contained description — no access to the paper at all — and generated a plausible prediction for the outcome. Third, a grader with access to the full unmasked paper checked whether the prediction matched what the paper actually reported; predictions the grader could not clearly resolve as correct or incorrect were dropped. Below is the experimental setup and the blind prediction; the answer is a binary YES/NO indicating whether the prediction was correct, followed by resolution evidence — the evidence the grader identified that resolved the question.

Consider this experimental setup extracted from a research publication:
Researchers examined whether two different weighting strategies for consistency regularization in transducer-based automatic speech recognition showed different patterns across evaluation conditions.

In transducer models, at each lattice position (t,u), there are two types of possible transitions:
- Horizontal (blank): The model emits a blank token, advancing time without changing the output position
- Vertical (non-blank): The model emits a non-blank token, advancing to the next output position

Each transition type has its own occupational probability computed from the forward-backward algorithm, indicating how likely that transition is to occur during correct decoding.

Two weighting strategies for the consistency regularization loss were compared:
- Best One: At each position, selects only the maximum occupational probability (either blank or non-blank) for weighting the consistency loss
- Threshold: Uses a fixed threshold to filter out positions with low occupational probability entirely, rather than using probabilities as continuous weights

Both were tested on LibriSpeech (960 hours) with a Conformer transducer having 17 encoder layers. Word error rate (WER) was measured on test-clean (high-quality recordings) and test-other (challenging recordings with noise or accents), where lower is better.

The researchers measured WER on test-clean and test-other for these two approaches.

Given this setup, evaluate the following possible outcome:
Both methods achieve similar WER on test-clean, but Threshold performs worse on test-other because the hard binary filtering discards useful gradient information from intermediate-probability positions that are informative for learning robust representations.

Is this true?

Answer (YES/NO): YES